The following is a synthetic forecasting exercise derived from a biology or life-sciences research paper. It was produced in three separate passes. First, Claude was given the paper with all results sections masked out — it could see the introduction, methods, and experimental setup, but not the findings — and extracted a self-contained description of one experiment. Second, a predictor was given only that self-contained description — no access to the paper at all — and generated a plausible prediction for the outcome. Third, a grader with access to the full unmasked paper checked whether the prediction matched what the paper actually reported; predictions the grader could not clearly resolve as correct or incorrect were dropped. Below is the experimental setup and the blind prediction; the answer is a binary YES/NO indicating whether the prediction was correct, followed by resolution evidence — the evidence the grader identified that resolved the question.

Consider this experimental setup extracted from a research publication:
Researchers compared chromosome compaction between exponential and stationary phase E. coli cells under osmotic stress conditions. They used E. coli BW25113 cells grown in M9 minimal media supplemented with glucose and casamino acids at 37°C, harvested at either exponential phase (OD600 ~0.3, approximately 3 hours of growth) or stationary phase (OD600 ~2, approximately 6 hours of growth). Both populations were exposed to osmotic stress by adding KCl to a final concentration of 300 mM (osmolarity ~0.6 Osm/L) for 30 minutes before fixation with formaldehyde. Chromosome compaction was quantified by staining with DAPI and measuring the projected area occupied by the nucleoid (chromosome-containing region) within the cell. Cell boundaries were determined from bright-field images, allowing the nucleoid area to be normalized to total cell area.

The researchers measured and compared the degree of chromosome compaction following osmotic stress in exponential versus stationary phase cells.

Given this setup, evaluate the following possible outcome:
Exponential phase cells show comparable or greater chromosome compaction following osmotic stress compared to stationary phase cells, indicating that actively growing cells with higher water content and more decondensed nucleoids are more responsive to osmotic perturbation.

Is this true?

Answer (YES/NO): NO